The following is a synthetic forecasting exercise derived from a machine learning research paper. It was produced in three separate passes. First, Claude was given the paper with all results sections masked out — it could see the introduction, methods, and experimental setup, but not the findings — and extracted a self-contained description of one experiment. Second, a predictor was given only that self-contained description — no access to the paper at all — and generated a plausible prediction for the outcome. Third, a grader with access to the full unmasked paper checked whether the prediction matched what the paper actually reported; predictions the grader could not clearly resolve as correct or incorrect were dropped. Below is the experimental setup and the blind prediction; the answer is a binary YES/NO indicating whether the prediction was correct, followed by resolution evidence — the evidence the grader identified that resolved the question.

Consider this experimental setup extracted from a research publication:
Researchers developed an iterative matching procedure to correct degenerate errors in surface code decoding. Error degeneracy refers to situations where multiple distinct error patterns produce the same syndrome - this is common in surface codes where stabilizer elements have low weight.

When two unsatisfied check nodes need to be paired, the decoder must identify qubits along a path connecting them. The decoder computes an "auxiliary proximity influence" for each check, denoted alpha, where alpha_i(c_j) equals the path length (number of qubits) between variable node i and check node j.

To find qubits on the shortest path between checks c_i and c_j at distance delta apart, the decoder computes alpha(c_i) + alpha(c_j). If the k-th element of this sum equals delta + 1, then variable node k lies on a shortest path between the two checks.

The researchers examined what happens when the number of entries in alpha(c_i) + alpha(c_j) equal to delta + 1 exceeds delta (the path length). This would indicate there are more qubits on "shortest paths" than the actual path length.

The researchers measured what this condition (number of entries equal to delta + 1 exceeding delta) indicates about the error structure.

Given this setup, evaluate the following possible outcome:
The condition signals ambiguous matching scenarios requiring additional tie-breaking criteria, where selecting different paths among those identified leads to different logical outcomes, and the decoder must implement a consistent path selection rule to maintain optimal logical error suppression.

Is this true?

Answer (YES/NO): NO